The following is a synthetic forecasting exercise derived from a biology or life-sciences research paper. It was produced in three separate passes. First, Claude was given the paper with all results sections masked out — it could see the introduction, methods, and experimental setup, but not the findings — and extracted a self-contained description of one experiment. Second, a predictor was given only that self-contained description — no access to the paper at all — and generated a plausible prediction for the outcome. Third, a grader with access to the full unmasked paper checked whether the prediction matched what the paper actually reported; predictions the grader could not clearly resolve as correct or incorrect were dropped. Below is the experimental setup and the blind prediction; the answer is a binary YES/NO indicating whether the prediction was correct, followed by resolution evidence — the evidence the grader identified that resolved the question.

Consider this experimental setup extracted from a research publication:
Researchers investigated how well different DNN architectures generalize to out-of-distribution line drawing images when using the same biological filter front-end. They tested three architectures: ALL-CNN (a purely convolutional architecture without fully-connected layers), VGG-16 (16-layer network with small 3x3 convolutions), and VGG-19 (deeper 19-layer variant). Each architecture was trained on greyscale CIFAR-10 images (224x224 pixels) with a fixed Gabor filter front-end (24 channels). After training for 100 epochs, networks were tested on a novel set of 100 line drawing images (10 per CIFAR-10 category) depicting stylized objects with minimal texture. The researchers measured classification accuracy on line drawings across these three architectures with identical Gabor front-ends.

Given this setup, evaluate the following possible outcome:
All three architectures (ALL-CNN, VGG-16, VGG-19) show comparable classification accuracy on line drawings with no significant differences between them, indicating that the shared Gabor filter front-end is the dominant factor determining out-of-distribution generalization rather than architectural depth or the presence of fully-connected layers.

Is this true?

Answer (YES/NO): NO